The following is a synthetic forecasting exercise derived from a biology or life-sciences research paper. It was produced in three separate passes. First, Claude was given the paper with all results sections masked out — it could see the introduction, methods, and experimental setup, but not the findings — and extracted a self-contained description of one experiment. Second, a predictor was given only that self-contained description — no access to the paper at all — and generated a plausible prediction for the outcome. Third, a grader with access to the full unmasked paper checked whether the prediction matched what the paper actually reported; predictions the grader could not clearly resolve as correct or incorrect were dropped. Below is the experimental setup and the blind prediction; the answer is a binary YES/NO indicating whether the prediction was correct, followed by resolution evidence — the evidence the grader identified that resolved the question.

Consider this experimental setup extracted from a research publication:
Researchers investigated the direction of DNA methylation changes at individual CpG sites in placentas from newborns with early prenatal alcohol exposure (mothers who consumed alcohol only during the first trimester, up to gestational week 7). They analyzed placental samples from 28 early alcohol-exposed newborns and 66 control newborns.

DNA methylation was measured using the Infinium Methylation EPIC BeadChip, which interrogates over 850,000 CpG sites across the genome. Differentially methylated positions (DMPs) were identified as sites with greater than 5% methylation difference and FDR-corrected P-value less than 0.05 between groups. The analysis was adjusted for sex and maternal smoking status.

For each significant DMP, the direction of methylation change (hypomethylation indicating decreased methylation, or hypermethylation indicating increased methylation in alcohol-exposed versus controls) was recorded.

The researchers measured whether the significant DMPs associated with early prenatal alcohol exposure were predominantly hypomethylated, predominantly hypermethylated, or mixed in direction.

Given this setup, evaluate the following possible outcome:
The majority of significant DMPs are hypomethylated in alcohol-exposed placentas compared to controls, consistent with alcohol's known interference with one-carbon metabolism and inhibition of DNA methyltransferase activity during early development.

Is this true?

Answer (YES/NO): YES